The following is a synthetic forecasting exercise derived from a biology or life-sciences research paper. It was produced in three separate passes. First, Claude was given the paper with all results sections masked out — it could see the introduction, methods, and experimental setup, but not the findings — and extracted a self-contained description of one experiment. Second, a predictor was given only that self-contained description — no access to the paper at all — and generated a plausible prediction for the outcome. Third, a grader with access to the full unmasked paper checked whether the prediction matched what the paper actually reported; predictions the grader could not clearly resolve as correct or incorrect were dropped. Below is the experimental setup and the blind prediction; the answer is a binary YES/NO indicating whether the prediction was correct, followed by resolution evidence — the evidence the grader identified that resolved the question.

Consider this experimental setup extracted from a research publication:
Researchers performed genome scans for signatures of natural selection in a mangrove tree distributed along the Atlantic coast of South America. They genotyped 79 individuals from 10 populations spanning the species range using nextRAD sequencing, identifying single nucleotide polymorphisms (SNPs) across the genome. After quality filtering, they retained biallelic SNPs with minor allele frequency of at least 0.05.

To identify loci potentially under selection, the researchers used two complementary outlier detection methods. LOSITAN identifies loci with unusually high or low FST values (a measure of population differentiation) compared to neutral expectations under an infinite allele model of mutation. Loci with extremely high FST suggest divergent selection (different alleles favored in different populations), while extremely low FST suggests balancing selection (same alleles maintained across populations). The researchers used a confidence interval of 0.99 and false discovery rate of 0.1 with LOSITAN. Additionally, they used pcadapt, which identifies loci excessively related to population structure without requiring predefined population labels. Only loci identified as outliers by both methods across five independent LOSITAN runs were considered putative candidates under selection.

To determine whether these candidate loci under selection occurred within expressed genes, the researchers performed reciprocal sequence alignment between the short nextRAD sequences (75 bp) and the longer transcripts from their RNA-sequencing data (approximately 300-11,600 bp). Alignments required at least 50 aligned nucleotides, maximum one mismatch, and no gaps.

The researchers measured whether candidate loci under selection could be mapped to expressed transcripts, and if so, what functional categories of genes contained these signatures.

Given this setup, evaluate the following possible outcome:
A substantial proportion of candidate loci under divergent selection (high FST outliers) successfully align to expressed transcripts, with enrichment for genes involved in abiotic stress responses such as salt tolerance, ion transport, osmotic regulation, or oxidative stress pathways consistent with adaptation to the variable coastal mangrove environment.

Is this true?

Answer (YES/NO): NO